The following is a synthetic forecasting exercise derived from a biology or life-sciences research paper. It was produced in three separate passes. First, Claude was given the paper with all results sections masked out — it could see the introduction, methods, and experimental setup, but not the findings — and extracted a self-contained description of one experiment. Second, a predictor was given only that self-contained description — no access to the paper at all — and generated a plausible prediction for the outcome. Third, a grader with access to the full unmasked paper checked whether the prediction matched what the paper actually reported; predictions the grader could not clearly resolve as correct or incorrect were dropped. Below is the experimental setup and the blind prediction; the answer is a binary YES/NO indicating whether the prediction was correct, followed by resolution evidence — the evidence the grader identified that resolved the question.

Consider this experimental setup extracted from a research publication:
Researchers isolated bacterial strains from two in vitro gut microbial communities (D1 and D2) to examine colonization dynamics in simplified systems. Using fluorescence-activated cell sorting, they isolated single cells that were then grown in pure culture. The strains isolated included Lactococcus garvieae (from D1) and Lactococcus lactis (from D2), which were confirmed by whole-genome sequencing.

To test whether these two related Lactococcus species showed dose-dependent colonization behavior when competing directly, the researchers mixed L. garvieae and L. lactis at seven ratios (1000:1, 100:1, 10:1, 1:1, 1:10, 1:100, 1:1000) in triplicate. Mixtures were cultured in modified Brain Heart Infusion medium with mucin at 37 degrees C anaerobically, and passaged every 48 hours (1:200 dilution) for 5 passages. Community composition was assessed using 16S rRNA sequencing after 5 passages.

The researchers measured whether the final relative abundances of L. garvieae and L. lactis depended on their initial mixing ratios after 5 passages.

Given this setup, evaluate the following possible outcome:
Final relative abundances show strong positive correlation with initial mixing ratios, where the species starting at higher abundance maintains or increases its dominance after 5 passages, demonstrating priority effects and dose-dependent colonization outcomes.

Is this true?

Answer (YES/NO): NO